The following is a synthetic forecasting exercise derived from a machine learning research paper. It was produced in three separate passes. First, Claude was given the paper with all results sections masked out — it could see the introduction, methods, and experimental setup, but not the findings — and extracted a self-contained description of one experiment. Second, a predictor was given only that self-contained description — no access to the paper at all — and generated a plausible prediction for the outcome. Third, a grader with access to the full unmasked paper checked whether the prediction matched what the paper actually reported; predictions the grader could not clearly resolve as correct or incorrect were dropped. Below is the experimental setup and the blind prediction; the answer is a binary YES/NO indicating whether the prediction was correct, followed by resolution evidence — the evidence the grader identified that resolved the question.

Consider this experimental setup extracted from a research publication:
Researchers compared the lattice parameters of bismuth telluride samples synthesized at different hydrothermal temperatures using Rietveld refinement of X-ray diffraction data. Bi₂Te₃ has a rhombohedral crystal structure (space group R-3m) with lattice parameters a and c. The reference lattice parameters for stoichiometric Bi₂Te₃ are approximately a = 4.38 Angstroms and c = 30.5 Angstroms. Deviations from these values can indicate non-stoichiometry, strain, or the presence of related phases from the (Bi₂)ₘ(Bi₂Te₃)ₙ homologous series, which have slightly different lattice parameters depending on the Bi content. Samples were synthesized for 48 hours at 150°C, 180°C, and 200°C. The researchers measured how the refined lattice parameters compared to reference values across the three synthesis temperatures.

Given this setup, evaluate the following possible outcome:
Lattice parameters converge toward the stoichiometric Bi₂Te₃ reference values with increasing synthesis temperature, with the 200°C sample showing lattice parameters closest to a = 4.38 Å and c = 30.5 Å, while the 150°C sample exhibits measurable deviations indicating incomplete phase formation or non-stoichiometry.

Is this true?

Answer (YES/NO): NO